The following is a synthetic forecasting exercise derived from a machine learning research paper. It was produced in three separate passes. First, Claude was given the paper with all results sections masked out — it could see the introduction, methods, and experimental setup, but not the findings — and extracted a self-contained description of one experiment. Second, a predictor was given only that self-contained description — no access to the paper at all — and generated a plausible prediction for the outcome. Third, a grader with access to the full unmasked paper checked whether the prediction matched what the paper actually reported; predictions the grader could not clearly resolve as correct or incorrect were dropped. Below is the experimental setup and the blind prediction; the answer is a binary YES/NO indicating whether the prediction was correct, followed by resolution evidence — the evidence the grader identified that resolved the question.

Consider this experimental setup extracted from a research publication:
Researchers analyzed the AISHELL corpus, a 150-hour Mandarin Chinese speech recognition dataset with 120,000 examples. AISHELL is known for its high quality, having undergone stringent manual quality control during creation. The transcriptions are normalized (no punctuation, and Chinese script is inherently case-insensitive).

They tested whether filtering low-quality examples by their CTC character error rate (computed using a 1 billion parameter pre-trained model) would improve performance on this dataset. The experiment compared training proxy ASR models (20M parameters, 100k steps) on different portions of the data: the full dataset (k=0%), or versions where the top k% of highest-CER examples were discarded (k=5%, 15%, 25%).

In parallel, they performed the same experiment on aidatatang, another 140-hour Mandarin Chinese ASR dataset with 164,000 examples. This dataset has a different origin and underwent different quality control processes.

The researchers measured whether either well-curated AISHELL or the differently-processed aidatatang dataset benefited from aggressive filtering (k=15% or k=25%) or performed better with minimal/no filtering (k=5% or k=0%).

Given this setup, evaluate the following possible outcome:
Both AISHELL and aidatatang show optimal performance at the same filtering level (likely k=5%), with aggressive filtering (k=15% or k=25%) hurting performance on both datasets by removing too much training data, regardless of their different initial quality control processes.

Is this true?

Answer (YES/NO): NO